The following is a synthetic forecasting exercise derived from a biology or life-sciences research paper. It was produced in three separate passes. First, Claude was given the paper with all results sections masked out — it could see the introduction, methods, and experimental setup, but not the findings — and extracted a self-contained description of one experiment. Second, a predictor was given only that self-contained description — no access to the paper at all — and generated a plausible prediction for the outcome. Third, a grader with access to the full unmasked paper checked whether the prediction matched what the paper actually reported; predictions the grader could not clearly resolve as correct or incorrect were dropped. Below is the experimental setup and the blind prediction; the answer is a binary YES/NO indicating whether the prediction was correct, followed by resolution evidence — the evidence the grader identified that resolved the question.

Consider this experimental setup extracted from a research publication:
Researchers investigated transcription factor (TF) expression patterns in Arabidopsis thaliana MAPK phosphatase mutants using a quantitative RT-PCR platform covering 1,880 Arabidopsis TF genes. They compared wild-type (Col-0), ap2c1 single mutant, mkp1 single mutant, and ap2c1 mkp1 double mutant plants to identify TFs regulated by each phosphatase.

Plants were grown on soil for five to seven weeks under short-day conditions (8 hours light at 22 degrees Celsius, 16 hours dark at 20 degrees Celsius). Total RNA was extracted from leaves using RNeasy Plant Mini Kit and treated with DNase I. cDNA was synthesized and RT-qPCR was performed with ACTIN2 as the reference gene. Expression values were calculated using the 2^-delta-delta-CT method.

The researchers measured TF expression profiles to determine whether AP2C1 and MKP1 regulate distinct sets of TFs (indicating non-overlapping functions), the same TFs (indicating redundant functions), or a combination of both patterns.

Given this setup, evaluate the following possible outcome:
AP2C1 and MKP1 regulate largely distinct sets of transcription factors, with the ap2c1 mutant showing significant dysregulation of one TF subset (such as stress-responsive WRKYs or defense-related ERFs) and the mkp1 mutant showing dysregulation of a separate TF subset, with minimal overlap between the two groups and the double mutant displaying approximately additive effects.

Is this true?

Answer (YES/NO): NO